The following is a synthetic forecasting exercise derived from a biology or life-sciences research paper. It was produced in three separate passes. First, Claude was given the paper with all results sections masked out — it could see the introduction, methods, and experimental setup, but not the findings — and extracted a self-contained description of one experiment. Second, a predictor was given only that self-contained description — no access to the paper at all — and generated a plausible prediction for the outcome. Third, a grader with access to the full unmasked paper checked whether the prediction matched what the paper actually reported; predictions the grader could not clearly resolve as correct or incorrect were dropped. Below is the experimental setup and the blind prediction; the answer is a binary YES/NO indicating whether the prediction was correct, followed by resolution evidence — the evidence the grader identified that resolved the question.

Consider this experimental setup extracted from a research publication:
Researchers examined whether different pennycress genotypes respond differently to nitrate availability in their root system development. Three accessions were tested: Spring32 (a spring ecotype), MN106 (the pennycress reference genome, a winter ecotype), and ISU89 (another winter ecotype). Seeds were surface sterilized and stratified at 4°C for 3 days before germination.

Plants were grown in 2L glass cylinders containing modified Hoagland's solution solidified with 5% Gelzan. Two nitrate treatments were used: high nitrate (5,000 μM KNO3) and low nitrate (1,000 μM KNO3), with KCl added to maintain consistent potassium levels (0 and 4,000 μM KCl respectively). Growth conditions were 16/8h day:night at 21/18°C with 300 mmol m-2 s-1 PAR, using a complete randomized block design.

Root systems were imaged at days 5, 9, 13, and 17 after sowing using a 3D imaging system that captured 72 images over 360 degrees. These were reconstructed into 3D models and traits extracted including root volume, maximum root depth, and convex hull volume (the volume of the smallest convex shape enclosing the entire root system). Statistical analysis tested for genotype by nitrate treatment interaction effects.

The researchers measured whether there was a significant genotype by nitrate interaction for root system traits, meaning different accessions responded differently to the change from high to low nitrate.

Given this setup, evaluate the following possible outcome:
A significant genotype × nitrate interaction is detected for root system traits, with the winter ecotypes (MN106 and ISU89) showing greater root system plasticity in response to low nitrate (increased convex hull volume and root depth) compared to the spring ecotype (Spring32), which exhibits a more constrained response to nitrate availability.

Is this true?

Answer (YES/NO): NO